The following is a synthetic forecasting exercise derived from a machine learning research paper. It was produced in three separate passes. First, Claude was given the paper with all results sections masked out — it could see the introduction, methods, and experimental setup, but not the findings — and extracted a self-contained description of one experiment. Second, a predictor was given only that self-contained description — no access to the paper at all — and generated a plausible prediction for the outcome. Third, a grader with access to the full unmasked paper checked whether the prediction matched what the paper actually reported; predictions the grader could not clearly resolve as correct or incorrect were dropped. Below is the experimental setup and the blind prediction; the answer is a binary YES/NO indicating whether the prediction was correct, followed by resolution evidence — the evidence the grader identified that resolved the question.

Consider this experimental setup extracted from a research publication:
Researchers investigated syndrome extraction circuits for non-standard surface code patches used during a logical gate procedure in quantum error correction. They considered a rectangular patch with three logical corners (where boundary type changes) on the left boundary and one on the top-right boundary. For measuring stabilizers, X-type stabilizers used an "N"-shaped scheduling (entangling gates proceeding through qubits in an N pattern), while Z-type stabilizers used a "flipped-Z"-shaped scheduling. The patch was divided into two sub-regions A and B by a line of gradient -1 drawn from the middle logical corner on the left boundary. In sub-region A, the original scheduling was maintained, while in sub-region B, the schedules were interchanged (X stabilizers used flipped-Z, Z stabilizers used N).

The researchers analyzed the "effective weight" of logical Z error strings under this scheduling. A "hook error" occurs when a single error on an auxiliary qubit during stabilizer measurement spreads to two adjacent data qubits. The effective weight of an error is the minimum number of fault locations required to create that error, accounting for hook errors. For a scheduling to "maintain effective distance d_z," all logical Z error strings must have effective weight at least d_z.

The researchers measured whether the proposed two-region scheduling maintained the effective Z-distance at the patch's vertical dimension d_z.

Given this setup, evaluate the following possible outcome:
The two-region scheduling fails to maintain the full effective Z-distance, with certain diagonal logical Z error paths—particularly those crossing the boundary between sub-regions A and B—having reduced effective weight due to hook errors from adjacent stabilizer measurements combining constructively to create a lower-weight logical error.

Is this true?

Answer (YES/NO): NO